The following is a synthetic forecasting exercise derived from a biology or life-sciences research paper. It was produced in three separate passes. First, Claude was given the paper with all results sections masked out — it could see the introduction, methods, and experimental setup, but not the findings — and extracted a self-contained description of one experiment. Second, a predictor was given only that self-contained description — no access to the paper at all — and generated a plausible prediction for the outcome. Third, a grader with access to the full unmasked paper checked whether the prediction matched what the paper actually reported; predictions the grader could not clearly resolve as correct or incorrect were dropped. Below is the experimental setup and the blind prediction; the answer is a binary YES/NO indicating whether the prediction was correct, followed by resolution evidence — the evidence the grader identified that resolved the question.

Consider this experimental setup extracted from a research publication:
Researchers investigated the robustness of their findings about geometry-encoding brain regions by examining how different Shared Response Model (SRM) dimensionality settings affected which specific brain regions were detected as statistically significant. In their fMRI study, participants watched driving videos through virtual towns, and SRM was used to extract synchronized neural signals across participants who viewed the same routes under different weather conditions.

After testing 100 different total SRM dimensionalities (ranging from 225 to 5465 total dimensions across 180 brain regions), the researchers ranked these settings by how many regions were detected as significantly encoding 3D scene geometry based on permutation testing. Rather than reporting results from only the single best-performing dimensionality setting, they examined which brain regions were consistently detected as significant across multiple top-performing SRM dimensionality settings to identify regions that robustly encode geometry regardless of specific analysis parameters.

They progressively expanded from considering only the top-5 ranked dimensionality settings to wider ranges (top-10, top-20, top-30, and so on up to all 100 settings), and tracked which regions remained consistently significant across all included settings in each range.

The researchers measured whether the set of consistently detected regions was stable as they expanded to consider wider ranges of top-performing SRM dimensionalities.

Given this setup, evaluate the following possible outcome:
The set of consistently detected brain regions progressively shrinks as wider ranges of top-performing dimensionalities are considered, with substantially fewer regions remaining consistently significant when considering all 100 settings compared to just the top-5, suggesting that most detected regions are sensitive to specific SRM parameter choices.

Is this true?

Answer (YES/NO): NO